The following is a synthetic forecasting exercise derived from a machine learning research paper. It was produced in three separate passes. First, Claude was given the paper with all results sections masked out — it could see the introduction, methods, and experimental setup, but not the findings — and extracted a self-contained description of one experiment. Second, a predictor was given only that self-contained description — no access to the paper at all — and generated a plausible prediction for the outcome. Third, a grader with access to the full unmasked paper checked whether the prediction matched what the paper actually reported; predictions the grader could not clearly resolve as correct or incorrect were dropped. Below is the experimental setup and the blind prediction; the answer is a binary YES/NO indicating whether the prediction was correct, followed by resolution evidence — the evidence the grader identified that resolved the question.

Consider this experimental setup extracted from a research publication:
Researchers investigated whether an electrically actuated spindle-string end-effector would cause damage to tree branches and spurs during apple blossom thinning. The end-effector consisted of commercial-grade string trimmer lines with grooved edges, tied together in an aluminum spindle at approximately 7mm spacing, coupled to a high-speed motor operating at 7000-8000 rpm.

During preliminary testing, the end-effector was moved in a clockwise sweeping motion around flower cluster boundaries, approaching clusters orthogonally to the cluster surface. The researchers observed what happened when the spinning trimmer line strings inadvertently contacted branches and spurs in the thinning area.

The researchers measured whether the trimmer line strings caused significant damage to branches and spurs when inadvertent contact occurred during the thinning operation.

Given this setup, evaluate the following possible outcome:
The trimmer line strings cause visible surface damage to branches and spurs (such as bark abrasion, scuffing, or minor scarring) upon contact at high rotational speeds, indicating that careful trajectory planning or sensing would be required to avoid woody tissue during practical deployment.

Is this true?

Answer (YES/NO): NO